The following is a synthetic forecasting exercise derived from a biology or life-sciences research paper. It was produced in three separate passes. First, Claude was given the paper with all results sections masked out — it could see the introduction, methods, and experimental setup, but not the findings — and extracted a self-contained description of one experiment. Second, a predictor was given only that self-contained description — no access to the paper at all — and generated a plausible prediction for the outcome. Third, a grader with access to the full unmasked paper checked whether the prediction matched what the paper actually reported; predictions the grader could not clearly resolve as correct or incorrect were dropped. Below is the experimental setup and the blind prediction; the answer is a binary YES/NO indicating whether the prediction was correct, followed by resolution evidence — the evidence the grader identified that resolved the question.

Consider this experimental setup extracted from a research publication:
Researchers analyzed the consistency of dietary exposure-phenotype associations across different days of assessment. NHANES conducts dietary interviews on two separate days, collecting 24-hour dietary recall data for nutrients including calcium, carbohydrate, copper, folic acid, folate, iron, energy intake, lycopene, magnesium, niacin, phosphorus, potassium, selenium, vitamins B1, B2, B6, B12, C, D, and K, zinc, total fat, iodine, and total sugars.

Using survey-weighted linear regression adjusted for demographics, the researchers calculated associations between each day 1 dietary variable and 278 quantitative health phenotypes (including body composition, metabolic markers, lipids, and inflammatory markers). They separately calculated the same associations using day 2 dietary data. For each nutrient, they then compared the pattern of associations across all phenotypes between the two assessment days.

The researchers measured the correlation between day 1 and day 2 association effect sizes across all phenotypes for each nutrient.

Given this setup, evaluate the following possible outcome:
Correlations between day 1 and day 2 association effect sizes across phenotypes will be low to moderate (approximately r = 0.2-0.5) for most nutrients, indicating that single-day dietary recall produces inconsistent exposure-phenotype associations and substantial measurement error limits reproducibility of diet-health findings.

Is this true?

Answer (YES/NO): NO